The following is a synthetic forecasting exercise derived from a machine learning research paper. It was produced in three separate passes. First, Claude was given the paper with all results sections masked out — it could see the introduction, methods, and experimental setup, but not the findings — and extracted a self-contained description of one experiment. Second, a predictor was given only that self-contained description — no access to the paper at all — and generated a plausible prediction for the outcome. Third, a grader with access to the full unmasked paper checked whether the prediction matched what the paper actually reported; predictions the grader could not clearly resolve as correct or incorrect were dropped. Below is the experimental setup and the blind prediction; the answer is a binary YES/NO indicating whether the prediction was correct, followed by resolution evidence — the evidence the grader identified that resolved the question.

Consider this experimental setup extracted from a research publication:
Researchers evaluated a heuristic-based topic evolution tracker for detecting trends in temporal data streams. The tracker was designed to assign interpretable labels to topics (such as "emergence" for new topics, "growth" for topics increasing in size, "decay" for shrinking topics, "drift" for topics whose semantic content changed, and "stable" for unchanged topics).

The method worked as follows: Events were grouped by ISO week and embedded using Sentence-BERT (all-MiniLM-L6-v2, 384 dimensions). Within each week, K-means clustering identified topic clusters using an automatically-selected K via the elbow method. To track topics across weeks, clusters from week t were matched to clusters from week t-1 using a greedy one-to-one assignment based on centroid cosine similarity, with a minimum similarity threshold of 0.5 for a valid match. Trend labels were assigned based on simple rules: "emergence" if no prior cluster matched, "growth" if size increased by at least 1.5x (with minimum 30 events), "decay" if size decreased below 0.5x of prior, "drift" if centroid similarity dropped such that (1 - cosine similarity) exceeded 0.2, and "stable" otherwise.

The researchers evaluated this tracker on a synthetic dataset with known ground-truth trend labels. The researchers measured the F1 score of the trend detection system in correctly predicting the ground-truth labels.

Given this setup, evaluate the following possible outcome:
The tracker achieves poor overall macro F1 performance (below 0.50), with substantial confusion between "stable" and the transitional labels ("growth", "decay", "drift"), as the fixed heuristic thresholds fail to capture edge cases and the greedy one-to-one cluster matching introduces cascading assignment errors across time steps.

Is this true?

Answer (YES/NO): NO